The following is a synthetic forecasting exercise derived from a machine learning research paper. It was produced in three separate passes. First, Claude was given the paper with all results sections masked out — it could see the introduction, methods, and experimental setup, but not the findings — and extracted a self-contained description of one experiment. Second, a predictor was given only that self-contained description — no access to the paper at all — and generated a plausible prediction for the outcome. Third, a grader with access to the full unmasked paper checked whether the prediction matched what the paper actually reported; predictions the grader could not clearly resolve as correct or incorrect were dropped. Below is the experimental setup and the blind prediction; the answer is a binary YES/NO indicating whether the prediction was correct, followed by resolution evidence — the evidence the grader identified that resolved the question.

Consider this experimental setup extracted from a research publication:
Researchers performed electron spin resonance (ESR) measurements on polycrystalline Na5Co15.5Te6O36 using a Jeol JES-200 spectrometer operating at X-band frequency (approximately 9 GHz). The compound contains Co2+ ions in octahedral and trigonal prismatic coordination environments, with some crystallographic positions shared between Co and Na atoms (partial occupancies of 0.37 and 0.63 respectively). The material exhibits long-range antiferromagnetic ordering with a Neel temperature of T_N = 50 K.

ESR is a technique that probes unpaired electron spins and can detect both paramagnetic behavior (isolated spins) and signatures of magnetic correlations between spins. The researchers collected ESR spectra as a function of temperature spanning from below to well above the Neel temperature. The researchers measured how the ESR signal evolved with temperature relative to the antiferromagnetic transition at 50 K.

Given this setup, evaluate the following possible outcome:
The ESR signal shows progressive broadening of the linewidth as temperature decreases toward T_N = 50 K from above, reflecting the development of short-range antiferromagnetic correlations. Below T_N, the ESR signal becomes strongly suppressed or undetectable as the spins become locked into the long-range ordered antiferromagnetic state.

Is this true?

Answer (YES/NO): NO